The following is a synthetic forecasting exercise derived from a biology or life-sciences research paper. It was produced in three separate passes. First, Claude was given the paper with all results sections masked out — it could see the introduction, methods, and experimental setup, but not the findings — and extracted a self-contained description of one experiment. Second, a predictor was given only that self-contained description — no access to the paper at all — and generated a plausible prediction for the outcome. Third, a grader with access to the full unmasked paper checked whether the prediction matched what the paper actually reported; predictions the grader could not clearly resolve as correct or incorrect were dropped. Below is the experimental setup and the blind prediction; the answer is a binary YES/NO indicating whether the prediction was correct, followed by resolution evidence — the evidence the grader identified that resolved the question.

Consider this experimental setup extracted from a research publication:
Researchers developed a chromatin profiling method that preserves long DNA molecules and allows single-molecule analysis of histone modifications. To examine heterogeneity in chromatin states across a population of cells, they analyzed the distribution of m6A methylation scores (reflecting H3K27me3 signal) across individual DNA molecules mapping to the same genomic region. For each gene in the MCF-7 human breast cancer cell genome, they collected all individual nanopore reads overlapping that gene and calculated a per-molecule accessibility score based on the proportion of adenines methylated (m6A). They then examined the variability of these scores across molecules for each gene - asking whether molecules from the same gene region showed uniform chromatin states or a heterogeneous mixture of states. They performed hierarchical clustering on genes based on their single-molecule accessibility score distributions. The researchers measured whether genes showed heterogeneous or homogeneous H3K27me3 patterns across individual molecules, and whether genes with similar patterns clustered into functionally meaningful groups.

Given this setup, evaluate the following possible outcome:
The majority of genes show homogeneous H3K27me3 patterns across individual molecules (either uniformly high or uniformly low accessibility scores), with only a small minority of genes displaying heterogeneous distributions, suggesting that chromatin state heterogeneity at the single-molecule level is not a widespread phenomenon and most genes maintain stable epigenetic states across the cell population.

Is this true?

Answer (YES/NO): YES